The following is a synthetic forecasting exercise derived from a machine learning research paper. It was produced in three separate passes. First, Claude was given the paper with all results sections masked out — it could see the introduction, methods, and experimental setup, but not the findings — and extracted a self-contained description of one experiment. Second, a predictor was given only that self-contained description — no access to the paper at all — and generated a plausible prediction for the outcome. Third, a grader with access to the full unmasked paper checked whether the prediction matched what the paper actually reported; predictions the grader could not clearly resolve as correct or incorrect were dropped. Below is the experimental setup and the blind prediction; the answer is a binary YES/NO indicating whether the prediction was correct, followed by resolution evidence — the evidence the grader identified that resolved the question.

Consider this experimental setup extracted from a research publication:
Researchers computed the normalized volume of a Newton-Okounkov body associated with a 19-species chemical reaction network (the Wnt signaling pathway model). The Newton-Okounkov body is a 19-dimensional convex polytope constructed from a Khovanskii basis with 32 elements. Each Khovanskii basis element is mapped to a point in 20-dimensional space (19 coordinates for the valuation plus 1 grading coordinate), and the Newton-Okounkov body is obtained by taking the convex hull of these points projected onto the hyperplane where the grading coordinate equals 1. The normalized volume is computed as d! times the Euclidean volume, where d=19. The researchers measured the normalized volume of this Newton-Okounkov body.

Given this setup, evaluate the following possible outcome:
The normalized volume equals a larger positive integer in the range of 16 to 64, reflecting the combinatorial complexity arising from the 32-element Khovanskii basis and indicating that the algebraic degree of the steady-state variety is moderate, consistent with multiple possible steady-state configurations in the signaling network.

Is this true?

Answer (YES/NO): YES